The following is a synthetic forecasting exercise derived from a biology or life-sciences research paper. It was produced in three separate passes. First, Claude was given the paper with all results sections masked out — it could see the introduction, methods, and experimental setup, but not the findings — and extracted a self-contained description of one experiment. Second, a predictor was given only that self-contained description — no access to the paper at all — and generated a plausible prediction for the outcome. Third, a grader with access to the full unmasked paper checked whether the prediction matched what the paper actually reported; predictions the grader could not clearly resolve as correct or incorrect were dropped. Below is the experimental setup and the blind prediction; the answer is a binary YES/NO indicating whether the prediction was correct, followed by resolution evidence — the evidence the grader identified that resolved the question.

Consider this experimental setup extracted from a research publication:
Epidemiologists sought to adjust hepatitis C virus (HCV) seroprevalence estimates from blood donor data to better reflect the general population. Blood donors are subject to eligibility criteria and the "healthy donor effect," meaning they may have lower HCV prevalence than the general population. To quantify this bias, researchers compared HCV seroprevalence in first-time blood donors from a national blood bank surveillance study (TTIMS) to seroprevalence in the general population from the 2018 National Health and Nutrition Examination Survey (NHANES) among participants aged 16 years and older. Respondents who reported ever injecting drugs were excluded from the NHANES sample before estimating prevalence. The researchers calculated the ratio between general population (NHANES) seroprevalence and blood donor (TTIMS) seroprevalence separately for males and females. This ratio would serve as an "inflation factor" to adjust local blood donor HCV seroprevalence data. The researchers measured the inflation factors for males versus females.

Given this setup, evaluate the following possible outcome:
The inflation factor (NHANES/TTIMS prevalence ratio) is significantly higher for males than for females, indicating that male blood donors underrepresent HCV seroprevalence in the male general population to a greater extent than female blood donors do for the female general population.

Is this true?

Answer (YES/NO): YES